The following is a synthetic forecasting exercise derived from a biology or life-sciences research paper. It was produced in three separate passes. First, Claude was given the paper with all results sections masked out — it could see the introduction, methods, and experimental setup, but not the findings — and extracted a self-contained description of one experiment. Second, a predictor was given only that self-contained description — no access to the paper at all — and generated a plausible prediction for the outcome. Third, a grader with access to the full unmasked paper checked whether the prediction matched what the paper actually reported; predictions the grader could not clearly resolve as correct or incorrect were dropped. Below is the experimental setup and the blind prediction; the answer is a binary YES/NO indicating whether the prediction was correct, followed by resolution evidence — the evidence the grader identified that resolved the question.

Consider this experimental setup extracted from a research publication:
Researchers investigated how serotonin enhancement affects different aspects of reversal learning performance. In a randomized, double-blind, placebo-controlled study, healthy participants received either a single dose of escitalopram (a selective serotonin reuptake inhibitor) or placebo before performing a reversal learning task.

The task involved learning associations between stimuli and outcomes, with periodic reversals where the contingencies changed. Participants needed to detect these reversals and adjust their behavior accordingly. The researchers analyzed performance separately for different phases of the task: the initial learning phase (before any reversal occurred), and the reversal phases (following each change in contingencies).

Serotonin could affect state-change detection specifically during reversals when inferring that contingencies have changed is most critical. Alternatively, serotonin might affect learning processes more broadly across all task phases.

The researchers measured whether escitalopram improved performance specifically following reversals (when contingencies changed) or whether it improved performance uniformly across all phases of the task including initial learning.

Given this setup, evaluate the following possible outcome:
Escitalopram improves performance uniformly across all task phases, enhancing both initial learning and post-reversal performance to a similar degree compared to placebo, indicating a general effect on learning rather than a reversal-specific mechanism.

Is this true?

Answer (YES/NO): NO